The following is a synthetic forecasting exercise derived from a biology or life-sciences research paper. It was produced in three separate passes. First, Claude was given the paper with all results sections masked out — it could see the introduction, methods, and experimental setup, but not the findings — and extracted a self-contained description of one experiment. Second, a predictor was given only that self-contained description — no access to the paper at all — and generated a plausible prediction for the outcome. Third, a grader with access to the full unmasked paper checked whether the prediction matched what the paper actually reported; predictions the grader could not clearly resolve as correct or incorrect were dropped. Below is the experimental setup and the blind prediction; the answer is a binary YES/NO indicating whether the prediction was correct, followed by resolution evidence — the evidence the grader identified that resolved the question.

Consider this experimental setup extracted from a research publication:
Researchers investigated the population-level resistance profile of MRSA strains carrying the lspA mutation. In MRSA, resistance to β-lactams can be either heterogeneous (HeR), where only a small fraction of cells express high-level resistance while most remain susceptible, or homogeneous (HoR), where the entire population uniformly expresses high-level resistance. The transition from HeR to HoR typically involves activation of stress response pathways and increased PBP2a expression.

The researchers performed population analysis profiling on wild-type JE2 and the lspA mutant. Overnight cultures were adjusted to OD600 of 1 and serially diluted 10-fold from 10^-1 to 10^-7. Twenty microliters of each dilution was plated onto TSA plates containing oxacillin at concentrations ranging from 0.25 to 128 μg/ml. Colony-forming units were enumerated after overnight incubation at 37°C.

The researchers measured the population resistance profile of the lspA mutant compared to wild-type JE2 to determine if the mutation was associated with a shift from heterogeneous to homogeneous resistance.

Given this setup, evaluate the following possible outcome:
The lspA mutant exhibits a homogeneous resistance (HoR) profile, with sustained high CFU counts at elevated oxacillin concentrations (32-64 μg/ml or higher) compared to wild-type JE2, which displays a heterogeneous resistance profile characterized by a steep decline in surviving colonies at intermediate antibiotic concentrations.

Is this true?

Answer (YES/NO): NO